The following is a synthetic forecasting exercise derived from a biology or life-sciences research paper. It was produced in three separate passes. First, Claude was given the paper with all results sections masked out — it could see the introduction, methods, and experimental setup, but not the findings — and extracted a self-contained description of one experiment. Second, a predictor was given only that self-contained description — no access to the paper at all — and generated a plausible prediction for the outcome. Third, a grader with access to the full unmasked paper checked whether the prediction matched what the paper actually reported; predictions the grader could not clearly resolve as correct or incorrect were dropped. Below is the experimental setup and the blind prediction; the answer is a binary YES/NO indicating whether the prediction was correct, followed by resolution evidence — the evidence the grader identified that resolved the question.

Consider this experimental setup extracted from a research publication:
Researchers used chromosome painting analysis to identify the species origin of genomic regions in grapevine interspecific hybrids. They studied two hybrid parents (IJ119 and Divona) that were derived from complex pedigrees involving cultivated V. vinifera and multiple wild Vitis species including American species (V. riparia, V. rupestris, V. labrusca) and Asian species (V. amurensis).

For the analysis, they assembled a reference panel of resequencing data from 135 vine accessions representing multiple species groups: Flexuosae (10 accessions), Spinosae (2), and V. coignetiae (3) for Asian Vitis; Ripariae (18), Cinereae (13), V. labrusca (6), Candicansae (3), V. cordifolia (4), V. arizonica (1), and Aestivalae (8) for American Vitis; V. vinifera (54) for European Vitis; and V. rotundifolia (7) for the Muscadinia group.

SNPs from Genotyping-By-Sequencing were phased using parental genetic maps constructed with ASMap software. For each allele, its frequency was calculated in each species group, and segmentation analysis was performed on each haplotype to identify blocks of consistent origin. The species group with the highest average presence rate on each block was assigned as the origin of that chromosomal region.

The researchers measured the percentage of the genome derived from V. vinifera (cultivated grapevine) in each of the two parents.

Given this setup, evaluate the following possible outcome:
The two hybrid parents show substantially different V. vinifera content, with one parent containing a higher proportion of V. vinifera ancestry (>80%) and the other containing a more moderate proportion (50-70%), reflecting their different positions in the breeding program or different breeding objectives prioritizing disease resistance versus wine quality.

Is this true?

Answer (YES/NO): NO